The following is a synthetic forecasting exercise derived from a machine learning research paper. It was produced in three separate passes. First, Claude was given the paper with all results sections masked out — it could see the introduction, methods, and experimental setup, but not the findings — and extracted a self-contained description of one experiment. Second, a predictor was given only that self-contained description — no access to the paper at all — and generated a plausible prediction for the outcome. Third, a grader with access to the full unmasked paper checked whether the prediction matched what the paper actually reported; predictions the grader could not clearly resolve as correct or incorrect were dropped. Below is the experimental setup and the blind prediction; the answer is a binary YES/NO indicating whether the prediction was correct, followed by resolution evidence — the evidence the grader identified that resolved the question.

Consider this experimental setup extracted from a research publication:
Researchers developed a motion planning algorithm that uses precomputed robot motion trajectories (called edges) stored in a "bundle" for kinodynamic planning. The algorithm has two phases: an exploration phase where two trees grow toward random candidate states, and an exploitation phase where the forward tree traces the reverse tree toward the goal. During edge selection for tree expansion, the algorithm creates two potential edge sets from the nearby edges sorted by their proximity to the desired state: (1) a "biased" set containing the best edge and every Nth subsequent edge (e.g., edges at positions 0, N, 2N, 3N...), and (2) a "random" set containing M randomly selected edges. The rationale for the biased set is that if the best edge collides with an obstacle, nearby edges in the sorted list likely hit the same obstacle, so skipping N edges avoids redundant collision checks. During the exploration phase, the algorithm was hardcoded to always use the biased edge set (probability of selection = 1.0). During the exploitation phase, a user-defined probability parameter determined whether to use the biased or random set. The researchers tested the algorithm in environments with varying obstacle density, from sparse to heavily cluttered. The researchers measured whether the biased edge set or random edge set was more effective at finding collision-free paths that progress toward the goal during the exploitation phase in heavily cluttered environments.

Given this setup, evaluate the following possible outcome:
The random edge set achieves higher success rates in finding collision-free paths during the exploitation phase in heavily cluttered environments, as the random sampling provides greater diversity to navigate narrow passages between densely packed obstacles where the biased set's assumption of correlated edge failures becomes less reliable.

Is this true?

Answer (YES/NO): NO